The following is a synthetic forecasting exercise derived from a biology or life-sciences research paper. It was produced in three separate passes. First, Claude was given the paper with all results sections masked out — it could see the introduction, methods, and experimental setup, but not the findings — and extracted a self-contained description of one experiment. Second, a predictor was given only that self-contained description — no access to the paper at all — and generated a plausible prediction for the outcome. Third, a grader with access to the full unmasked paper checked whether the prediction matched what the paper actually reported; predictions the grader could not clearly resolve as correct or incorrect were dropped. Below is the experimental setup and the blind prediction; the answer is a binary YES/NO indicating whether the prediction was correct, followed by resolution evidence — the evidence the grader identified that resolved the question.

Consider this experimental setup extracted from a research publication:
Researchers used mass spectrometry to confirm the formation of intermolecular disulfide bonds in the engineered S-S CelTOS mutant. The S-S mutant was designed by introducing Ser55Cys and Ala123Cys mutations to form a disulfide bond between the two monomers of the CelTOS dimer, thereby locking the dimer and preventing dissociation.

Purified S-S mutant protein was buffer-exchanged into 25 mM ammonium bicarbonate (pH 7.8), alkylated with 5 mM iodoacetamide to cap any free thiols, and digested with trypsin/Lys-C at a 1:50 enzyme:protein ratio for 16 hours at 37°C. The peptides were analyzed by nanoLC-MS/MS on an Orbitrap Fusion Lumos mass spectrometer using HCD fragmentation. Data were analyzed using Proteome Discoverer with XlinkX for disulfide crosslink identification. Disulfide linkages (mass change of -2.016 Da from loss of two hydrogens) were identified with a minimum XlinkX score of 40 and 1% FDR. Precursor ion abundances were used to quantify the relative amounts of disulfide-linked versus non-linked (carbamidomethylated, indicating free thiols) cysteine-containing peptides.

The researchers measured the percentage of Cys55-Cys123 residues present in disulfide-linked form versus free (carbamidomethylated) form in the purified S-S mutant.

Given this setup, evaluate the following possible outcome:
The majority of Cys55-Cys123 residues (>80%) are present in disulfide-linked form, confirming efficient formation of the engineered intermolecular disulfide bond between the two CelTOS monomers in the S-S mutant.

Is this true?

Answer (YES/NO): NO